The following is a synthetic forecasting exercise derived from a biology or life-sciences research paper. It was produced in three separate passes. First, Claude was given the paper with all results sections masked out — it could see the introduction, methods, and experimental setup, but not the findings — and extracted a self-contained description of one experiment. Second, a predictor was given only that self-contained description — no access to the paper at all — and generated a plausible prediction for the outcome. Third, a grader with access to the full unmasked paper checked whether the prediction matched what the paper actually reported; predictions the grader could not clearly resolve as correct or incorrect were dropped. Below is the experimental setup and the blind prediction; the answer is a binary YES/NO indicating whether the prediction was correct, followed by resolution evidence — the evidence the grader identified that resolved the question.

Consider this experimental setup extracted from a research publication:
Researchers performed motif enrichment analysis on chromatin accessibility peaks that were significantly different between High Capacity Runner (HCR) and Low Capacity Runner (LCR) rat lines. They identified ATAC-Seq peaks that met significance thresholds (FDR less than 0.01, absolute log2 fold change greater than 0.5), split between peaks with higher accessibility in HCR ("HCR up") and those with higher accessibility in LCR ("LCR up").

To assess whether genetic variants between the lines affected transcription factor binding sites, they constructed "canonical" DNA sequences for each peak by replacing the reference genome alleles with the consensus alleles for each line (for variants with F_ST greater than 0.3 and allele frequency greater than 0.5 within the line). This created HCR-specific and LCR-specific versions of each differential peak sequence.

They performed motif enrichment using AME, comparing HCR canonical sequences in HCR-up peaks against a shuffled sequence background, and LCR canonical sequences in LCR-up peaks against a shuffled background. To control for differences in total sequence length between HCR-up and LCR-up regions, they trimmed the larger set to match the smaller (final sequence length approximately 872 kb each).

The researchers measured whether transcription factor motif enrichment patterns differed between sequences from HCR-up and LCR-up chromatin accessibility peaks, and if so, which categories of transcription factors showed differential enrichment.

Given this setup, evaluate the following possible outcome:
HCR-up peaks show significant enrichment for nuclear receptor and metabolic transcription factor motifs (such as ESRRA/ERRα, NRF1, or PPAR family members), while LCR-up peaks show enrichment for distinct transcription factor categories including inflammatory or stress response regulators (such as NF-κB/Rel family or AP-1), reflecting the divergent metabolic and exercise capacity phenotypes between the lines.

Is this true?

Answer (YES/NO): NO